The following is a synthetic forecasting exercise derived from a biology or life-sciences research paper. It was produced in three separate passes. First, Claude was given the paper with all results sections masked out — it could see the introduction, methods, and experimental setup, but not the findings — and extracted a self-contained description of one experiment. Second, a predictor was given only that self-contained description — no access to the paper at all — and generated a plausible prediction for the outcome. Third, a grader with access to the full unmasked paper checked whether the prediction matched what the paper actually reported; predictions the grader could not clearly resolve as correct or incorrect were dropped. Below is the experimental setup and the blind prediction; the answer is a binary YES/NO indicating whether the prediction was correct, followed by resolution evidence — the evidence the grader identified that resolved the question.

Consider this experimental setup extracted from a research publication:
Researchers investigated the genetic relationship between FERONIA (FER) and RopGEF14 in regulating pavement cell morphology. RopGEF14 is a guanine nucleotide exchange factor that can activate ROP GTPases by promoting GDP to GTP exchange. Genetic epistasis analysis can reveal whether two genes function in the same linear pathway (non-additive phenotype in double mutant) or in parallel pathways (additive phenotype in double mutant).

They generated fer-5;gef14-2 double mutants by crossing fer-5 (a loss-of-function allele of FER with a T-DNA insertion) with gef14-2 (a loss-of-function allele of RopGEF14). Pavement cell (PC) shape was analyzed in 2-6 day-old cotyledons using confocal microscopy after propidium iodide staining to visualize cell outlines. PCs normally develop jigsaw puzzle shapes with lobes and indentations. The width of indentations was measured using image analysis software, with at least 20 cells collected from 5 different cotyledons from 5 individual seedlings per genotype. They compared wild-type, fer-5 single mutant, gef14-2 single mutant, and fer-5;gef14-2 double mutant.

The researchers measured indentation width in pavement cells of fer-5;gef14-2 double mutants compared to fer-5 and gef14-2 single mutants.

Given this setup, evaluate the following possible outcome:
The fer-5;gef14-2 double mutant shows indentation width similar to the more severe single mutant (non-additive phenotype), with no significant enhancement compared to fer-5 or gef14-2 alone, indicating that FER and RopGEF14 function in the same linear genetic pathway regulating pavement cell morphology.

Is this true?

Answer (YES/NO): YES